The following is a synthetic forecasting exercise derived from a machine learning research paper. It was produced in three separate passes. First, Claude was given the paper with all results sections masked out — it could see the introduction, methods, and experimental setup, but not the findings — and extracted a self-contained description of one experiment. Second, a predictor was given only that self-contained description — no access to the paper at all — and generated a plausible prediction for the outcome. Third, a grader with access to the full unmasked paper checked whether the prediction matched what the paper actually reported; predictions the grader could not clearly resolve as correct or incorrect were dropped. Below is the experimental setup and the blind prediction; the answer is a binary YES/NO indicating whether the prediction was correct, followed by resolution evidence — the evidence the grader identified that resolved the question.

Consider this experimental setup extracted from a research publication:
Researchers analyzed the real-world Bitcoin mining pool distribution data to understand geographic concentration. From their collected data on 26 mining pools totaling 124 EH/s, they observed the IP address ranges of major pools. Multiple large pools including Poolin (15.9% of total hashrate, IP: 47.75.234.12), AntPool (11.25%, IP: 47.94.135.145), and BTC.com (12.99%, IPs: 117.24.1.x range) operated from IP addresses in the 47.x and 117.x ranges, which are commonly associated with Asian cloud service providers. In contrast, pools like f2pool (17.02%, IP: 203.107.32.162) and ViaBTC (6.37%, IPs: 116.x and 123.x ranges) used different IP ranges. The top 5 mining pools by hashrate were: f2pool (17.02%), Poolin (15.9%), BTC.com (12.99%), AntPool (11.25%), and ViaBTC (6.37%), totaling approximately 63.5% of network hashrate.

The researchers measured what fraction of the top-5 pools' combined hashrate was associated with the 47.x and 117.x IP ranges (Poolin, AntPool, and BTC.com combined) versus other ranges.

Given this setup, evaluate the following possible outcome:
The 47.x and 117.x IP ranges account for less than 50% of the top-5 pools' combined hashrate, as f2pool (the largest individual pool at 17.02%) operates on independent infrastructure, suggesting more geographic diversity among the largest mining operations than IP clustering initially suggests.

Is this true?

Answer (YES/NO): NO